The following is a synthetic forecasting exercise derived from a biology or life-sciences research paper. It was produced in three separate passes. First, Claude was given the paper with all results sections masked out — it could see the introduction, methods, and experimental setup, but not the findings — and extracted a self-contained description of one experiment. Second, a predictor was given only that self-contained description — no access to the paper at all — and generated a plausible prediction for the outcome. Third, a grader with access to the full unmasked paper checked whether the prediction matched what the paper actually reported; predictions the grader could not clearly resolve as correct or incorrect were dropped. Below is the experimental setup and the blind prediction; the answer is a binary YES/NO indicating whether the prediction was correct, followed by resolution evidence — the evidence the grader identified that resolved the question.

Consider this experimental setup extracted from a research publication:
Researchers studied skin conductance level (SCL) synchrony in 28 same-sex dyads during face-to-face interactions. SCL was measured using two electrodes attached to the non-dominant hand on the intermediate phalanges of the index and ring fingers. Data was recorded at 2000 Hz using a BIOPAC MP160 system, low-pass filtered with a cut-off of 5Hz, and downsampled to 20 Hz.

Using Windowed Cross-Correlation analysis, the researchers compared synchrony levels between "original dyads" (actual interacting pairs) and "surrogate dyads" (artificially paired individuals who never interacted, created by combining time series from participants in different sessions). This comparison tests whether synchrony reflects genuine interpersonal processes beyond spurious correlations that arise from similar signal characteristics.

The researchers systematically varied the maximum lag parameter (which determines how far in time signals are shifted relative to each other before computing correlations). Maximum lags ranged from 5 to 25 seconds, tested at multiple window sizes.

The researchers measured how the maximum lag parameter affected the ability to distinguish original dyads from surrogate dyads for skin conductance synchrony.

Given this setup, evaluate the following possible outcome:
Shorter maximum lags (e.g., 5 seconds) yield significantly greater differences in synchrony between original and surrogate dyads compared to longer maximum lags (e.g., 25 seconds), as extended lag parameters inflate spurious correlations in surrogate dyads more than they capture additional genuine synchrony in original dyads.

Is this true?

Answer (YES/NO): NO